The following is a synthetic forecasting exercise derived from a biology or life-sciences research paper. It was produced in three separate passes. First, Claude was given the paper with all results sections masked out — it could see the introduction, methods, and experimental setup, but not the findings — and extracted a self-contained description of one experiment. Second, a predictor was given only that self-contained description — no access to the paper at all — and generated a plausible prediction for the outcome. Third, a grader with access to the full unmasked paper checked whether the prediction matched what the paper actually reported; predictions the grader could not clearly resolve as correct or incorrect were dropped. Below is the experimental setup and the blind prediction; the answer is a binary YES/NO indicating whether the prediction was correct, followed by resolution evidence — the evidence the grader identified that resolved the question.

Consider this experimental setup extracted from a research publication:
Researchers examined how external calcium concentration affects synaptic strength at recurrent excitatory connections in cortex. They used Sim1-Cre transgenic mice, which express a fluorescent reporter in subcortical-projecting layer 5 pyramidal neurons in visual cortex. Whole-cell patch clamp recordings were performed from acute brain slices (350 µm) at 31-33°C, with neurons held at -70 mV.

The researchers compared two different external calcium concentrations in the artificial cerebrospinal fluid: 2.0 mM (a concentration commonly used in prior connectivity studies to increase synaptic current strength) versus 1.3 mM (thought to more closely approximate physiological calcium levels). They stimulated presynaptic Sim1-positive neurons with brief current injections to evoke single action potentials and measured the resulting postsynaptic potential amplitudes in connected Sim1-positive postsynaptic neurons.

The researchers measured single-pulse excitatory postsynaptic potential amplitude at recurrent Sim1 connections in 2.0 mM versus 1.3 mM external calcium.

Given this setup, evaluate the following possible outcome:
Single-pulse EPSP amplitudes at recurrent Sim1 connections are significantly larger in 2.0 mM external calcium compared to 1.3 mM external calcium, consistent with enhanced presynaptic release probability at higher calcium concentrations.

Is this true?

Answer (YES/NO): NO